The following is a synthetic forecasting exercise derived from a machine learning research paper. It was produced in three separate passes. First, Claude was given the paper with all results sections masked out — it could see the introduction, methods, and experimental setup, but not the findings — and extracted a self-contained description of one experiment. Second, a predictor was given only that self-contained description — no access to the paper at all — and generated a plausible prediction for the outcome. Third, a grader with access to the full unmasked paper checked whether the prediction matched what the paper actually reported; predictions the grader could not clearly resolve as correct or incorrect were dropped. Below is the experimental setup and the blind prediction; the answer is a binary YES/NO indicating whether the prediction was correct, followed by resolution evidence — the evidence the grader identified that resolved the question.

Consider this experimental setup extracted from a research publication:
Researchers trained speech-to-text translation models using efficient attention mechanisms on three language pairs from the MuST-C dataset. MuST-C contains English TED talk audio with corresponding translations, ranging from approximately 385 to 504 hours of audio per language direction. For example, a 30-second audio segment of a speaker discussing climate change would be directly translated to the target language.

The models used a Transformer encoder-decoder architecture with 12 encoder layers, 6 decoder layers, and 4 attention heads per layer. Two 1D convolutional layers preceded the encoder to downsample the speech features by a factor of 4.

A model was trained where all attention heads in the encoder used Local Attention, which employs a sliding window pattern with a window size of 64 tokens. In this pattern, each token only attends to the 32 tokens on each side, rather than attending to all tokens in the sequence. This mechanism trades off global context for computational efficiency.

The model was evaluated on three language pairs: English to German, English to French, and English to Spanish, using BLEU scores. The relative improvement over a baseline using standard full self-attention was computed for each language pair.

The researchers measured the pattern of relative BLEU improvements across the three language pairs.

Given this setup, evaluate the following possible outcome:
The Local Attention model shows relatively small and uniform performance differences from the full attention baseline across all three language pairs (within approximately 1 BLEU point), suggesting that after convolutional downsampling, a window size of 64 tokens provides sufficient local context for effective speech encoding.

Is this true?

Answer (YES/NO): YES